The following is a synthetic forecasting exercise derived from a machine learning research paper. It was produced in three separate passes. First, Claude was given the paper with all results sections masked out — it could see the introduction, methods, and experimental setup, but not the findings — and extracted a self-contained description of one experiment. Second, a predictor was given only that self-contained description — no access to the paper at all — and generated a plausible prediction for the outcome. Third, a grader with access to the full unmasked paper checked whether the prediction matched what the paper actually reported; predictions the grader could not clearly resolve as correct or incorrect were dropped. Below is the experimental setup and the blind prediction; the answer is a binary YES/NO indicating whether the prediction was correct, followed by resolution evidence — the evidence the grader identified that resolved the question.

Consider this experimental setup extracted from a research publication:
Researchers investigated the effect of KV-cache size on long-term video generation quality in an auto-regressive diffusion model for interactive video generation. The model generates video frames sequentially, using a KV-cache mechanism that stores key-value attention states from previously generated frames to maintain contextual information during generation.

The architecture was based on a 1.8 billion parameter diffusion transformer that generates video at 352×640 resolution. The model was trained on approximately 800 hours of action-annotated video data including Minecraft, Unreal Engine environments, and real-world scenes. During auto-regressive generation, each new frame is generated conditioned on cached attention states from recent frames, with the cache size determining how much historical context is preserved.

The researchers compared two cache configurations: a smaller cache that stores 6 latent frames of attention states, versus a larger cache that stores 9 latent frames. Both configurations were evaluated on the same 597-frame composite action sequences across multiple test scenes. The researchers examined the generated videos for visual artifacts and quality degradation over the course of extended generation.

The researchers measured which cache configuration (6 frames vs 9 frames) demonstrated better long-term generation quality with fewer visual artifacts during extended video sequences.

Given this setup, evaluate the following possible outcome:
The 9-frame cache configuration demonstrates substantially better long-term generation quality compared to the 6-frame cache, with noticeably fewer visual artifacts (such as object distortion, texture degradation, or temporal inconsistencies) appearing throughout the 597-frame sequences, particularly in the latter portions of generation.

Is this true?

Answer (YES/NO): NO